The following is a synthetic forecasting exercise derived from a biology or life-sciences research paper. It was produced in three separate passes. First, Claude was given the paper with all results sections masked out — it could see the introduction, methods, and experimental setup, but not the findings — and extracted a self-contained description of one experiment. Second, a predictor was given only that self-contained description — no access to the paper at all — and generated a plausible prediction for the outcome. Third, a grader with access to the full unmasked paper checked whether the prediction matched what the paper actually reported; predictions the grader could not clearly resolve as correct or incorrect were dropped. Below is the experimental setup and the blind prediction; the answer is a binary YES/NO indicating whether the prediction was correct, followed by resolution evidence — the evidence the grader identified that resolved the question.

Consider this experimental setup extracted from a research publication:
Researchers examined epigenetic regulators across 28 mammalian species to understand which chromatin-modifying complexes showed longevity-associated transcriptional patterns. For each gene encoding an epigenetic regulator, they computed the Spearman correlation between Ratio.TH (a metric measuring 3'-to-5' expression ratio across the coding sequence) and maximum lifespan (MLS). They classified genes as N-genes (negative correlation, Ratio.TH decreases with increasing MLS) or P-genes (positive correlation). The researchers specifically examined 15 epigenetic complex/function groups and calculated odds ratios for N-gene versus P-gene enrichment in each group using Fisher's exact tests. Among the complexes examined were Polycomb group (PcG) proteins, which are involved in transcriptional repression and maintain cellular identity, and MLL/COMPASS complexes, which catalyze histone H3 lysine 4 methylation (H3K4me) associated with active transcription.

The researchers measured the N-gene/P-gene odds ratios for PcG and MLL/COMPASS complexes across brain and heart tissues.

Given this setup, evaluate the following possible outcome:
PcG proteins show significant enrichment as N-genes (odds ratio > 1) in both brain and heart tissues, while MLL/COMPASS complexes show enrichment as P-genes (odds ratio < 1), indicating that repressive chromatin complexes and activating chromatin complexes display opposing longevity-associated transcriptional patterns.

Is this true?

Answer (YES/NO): NO